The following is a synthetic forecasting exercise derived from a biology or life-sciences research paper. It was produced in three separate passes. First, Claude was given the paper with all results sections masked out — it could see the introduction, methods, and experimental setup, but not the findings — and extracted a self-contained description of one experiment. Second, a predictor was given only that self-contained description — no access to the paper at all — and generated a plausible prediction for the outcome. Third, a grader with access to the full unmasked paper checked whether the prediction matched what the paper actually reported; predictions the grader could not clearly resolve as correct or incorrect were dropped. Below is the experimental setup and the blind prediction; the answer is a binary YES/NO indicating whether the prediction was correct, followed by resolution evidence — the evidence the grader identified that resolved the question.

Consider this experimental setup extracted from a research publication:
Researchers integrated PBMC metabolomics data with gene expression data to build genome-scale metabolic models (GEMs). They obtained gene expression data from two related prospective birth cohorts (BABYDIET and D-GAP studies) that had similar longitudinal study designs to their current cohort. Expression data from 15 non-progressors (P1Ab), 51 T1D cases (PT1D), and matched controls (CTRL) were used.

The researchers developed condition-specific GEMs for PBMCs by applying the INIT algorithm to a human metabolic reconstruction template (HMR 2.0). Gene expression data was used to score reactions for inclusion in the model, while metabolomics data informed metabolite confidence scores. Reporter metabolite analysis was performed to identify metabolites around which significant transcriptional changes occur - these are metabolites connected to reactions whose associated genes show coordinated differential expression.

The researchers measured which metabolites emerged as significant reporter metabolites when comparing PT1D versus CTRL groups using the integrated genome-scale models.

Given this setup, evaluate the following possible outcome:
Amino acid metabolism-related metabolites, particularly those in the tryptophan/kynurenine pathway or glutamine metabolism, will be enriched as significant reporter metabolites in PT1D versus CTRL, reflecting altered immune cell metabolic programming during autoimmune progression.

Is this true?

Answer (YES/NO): NO